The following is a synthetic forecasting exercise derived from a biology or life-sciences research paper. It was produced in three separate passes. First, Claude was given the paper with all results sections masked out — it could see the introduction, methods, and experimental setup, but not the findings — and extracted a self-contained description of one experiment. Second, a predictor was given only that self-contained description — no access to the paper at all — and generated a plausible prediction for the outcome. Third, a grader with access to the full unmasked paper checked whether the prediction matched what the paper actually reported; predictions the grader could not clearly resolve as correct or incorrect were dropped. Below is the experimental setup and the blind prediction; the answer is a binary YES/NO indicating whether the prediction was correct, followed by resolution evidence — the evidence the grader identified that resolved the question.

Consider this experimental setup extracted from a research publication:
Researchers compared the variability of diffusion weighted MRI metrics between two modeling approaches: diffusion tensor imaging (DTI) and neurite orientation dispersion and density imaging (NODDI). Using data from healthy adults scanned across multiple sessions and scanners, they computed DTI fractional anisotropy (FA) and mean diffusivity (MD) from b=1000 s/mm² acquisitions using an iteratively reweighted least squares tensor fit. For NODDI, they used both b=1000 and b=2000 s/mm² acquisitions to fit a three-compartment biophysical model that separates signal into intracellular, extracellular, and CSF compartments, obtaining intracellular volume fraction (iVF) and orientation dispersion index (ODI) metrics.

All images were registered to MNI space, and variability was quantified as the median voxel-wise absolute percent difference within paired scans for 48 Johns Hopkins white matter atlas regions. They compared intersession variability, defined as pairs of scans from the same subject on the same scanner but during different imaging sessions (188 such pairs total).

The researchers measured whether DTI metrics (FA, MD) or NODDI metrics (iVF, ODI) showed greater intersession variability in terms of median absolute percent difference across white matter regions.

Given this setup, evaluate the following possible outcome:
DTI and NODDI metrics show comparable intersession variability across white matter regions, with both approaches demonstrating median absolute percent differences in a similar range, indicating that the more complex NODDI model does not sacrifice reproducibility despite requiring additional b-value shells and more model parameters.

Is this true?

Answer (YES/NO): NO